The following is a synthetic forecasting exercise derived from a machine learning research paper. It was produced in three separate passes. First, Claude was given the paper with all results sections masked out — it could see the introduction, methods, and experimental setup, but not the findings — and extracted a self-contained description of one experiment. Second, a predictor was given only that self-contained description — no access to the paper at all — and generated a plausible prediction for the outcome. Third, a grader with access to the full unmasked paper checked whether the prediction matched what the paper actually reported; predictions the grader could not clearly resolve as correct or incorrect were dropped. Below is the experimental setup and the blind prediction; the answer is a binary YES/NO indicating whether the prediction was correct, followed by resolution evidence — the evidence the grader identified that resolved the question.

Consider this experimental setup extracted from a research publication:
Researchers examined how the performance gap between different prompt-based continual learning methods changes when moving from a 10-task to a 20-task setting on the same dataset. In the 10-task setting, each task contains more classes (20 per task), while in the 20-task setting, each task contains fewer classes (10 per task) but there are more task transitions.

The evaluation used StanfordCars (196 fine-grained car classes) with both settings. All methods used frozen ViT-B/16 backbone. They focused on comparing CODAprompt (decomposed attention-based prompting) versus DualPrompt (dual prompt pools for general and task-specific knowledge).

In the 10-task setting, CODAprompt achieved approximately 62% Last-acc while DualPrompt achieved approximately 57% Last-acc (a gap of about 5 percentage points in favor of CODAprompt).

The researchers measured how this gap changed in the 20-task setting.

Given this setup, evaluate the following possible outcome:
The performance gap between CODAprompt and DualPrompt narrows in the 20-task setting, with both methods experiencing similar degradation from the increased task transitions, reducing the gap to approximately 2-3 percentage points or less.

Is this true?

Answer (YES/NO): NO